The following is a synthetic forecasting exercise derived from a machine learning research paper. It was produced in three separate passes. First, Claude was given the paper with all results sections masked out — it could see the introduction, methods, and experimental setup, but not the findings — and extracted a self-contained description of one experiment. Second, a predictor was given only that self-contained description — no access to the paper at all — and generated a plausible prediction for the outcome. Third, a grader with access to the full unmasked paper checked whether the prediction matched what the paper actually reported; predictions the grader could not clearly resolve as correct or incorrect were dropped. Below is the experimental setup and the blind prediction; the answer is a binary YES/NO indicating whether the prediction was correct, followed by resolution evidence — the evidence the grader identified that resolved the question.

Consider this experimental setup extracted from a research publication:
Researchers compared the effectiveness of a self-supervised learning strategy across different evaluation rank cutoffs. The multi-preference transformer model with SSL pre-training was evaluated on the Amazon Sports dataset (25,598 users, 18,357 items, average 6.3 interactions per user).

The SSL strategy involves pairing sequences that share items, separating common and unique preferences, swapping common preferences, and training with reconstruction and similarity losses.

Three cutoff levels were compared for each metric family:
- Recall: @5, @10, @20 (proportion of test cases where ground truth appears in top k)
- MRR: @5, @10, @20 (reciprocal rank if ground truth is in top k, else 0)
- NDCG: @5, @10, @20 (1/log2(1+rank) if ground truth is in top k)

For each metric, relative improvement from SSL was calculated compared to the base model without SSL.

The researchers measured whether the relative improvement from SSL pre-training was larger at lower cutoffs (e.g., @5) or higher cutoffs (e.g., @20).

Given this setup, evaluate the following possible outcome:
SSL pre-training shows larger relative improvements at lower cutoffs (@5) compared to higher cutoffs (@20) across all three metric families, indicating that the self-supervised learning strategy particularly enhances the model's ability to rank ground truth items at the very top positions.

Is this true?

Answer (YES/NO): YES